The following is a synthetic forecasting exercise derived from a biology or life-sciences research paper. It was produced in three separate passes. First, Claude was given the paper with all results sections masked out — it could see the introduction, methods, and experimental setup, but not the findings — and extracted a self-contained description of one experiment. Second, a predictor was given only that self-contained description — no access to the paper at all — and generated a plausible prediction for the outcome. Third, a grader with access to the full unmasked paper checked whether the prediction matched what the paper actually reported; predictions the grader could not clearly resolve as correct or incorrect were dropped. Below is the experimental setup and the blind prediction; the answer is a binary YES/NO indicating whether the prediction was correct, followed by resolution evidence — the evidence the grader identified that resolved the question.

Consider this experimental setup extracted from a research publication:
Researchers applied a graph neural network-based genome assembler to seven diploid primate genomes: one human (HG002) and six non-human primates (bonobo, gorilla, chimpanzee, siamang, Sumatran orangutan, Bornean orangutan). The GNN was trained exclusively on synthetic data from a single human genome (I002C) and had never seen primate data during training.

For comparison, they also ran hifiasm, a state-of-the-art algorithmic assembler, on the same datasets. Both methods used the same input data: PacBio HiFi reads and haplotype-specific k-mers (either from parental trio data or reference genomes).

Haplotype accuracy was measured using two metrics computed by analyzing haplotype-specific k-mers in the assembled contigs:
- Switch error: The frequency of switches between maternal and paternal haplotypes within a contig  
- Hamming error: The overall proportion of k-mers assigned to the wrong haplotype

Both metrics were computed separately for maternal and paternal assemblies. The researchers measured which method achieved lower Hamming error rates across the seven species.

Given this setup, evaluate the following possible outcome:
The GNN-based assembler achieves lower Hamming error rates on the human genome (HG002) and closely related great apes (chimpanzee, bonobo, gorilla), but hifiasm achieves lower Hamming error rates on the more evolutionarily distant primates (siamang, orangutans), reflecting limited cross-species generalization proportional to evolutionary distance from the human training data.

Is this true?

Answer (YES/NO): NO